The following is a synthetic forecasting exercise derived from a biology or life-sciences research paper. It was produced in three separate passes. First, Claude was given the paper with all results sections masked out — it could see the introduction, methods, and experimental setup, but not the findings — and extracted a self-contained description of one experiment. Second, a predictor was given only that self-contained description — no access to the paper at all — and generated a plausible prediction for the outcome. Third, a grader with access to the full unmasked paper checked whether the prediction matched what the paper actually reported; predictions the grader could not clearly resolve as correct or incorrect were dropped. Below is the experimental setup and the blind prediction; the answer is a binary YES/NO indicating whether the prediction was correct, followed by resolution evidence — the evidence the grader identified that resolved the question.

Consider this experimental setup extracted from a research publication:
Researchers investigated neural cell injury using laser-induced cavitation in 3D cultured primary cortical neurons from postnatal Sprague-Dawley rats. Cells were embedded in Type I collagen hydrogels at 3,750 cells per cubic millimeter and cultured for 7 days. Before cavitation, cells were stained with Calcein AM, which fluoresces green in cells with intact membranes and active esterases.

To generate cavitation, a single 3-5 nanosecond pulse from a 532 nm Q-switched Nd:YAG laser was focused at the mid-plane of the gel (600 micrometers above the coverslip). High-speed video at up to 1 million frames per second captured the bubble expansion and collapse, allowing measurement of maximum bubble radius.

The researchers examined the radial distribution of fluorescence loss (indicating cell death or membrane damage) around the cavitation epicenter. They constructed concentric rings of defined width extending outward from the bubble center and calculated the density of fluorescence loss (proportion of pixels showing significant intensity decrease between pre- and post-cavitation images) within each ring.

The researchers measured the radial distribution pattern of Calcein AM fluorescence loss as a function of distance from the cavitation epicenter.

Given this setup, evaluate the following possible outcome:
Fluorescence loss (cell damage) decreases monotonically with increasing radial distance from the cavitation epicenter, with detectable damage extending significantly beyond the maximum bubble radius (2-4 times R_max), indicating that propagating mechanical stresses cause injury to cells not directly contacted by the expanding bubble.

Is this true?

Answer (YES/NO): NO